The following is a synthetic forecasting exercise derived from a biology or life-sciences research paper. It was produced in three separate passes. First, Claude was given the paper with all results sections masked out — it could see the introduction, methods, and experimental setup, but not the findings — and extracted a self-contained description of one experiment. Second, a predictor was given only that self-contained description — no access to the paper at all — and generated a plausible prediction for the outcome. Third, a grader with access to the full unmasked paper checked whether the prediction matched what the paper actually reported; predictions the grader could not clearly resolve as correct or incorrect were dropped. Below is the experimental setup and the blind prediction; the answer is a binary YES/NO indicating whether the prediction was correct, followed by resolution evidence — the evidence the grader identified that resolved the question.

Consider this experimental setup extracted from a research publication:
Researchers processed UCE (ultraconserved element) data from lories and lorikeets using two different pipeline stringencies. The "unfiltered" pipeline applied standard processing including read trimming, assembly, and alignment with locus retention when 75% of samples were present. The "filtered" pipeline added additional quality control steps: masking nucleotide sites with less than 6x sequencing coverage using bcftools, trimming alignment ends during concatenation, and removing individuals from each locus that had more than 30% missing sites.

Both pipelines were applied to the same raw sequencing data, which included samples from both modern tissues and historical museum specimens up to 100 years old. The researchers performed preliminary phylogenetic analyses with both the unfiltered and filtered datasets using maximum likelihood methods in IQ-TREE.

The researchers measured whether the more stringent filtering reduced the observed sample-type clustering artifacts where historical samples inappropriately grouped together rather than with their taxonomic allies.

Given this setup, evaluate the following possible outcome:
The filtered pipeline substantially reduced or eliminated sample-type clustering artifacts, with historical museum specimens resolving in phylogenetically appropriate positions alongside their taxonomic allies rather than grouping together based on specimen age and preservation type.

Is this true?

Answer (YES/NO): NO